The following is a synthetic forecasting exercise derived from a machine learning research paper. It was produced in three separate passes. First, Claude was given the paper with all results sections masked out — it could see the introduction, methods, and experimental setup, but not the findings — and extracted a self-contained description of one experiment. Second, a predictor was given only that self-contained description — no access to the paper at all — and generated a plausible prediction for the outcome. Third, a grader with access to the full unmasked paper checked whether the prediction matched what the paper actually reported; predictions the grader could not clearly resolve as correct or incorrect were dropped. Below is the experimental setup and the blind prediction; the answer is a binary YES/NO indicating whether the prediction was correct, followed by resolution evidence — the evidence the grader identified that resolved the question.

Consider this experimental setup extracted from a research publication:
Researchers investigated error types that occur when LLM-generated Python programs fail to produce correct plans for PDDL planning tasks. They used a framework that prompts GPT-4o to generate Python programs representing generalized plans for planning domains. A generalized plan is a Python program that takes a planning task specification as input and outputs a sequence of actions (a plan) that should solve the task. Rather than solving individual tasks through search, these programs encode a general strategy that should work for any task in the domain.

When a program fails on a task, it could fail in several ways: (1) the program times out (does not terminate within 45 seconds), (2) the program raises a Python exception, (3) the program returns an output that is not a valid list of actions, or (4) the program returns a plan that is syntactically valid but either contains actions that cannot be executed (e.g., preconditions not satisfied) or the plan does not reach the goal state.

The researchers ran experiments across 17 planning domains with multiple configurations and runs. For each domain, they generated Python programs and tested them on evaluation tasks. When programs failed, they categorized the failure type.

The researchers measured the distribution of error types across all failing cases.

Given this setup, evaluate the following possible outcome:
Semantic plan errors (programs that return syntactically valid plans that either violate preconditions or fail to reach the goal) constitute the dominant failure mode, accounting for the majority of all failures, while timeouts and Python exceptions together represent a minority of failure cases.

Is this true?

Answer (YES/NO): YES